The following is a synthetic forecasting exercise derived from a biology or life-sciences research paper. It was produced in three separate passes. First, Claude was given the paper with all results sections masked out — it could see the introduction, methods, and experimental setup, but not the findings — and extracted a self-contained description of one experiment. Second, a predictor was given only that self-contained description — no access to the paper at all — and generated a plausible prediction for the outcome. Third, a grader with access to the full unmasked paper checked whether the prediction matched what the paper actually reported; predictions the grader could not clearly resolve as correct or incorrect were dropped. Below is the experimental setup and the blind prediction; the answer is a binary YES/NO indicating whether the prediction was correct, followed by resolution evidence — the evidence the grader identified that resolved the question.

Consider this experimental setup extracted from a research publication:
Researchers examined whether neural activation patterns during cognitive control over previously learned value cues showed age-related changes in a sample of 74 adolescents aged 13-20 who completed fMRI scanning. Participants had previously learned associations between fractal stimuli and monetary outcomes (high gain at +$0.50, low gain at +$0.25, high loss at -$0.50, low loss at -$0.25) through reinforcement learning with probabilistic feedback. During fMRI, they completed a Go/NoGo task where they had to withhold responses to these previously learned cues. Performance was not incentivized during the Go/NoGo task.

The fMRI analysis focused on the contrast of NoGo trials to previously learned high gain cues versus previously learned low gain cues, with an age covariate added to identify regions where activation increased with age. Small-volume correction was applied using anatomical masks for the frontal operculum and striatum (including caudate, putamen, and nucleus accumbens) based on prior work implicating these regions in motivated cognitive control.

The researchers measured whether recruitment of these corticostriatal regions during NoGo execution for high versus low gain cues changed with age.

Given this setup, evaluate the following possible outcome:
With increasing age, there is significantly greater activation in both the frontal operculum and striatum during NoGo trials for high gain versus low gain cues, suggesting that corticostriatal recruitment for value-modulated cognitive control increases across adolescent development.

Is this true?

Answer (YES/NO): YES